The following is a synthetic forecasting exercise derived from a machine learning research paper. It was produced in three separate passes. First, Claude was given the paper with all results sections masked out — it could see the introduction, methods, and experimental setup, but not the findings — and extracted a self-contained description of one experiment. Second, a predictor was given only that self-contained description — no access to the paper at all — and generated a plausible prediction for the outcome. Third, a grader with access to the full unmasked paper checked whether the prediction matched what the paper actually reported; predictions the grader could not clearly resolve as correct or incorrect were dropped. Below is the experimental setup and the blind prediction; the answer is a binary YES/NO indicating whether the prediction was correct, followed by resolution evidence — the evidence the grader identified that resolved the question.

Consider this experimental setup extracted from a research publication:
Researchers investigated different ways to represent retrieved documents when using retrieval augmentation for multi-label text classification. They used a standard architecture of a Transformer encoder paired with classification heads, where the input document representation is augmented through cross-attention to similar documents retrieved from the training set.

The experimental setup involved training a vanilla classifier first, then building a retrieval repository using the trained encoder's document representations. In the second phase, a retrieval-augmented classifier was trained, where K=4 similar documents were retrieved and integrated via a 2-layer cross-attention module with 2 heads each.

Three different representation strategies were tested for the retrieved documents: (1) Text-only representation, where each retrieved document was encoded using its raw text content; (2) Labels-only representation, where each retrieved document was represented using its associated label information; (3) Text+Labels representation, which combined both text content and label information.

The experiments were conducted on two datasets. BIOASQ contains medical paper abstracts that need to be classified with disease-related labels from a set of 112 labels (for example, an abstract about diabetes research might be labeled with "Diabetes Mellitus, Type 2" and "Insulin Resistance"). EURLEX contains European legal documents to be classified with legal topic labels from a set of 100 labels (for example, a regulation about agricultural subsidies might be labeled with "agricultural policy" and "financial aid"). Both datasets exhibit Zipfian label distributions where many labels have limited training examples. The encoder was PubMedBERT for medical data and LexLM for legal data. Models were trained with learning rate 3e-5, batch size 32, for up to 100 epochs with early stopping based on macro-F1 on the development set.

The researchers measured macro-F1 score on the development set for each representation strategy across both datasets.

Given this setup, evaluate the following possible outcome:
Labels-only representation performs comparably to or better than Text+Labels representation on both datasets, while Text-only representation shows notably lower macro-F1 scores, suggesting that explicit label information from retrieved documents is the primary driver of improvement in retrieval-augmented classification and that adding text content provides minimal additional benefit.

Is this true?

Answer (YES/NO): NO